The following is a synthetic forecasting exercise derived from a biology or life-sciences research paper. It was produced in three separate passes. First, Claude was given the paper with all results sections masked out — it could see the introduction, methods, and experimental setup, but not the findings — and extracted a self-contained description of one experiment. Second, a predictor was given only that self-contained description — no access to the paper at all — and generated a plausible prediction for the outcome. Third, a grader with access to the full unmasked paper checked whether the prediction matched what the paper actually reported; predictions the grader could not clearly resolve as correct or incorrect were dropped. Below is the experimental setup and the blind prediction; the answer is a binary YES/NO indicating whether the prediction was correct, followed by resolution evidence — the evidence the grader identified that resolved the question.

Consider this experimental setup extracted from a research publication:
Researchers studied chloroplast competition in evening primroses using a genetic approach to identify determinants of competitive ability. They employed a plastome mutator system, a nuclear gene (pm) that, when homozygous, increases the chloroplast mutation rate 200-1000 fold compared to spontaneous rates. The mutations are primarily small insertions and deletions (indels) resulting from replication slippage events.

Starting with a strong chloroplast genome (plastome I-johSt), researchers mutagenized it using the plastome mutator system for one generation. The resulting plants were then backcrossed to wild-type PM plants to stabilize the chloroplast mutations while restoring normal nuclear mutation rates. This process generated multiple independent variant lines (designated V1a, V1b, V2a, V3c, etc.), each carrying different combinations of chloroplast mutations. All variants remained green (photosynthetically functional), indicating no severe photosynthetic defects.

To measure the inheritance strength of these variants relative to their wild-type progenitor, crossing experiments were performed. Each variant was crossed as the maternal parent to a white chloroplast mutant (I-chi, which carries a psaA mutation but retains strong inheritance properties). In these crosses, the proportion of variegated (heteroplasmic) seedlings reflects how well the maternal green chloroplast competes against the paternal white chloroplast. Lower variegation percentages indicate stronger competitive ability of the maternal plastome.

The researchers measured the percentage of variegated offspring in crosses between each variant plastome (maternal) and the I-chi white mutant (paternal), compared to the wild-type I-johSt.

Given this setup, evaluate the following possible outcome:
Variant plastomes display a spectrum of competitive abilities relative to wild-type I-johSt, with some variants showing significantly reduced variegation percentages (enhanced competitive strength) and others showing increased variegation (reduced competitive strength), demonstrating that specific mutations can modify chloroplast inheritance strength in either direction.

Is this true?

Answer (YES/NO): NO